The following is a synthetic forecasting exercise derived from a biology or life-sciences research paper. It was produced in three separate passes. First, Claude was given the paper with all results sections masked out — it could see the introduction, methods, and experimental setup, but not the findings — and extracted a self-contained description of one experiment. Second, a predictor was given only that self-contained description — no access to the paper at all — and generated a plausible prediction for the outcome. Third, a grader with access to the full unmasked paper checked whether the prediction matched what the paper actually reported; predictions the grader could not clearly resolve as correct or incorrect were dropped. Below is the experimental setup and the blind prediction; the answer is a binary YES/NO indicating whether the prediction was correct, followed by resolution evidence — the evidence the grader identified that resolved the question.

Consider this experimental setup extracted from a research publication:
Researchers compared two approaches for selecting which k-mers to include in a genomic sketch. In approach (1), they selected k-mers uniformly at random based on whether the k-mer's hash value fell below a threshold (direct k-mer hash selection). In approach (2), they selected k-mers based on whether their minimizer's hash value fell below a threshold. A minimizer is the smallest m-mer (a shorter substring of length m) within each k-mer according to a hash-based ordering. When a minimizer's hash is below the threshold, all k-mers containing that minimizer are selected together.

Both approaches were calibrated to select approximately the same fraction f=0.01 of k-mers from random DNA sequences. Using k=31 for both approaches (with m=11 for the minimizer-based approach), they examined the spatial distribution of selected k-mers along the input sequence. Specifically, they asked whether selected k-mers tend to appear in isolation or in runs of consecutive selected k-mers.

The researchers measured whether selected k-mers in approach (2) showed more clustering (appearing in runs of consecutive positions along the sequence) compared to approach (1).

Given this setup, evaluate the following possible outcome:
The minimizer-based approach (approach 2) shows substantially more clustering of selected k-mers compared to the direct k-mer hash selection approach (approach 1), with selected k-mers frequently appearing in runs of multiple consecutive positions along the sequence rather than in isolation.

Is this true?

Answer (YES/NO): YES